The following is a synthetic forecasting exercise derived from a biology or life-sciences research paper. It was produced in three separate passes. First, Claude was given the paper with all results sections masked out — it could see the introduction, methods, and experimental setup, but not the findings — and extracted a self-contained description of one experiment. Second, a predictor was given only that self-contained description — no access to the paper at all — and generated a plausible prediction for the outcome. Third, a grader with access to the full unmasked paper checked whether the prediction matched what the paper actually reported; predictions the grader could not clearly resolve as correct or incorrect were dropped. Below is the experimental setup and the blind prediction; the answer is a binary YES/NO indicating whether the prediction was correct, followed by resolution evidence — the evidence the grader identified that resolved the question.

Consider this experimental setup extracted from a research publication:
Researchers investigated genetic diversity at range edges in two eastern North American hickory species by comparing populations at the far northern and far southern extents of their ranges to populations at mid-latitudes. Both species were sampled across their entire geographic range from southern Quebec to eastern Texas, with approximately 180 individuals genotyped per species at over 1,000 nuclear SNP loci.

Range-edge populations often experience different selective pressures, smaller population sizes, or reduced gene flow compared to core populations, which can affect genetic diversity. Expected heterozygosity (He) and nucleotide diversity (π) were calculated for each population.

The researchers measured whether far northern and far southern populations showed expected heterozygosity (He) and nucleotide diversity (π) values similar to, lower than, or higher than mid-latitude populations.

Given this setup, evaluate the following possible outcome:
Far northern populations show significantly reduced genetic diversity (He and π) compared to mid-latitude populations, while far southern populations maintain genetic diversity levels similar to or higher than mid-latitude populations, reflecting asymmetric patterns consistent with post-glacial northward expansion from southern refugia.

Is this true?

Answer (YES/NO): NO